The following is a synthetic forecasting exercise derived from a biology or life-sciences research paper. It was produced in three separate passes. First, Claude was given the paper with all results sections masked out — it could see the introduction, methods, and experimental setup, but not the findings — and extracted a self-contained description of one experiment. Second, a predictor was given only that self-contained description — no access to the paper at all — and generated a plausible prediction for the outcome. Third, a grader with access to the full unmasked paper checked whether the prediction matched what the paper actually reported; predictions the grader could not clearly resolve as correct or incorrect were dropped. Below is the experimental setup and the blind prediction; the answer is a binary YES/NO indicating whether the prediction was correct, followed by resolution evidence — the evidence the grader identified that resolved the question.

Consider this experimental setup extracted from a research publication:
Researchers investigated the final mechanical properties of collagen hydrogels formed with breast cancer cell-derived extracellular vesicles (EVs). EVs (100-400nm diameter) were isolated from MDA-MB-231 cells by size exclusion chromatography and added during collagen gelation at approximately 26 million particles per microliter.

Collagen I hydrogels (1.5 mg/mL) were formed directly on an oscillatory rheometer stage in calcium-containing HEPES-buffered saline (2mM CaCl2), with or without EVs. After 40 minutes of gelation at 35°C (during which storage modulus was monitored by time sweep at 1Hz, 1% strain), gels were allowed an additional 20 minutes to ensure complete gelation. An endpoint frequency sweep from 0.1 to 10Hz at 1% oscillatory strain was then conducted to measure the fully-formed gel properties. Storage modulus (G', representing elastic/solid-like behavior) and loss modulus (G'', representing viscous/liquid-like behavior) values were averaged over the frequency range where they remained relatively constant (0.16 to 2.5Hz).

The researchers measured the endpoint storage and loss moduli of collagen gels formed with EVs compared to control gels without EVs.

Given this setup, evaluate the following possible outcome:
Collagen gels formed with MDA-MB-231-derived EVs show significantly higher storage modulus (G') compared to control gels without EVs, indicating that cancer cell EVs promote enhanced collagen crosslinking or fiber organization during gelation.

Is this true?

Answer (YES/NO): YES